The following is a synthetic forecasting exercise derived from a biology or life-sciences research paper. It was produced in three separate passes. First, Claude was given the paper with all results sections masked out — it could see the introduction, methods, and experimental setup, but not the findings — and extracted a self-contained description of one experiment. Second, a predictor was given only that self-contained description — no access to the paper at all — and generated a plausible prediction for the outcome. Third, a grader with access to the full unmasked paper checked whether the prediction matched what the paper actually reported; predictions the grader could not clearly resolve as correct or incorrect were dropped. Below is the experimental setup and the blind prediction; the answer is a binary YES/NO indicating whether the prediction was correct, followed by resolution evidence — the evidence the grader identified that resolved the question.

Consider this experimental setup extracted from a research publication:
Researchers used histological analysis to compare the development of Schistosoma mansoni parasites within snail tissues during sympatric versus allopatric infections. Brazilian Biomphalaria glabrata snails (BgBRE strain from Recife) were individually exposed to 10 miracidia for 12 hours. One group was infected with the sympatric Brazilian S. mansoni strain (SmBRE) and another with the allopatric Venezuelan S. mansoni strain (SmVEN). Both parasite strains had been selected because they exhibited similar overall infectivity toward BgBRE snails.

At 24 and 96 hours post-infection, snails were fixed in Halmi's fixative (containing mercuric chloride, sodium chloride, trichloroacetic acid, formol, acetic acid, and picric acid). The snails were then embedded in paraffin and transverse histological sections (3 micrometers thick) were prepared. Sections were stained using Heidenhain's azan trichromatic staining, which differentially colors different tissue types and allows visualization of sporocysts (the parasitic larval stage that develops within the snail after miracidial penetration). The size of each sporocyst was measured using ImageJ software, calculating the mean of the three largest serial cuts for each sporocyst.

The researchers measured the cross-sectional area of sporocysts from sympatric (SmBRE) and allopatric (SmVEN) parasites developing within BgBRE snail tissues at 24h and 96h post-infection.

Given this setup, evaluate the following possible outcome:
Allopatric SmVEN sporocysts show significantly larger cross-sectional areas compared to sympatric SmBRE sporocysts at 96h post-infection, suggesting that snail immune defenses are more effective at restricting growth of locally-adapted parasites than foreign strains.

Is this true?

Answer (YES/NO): NO